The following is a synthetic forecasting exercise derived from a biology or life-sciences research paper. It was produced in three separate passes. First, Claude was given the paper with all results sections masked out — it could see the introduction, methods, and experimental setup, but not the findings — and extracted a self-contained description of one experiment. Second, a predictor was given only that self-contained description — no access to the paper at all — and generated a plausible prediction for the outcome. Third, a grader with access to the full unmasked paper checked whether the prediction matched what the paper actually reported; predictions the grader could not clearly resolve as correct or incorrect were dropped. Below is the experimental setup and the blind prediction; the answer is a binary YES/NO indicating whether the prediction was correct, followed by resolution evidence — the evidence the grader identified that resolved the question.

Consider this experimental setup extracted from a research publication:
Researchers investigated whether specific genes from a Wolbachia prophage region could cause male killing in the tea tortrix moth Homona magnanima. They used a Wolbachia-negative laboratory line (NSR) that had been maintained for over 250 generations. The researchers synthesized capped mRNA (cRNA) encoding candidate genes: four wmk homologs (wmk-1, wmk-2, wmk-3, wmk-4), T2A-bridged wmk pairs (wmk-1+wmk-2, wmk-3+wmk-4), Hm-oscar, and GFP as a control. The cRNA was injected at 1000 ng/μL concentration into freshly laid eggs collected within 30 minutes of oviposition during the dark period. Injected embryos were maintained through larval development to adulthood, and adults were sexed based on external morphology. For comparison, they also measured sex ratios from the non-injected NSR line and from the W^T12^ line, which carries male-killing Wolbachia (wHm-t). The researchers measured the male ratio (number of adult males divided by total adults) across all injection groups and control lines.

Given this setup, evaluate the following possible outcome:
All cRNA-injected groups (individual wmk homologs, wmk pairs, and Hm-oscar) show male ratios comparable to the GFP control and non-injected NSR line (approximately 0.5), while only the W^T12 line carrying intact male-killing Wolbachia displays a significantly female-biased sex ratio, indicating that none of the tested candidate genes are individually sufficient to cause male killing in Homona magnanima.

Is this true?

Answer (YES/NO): NO